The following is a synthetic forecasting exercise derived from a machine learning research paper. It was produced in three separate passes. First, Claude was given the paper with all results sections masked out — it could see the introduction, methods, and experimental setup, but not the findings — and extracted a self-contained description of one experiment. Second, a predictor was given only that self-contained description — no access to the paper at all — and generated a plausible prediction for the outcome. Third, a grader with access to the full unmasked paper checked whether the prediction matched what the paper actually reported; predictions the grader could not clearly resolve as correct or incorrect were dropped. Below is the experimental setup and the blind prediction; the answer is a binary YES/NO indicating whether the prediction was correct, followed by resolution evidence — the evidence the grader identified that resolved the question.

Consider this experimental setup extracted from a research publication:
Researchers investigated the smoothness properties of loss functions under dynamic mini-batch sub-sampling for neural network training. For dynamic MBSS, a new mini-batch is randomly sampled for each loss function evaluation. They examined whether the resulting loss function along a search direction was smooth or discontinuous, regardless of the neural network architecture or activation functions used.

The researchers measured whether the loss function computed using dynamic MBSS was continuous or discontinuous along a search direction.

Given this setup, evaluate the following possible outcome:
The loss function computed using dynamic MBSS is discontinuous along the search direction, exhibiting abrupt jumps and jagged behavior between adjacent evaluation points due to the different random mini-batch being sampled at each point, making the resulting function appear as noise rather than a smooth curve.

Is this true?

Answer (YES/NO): YES